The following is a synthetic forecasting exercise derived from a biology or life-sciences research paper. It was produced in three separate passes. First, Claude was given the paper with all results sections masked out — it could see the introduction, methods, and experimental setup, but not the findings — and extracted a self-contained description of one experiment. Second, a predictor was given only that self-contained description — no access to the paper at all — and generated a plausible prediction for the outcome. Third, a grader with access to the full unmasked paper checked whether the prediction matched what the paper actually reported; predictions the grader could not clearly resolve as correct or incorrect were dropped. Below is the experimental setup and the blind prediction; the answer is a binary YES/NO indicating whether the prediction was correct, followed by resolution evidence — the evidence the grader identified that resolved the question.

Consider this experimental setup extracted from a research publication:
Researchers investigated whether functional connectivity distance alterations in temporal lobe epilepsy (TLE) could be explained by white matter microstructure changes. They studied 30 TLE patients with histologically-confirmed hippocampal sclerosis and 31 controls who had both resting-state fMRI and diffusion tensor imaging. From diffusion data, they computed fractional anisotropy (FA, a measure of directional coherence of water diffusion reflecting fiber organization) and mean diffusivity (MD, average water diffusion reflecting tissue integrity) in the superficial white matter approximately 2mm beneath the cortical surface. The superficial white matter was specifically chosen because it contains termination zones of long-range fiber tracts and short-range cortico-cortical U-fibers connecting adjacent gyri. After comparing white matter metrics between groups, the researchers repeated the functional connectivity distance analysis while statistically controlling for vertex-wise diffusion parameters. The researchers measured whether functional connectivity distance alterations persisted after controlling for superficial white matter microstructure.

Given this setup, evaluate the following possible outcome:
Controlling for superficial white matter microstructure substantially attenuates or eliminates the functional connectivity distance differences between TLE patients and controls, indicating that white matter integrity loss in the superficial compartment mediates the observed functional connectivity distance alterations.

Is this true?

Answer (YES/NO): YES